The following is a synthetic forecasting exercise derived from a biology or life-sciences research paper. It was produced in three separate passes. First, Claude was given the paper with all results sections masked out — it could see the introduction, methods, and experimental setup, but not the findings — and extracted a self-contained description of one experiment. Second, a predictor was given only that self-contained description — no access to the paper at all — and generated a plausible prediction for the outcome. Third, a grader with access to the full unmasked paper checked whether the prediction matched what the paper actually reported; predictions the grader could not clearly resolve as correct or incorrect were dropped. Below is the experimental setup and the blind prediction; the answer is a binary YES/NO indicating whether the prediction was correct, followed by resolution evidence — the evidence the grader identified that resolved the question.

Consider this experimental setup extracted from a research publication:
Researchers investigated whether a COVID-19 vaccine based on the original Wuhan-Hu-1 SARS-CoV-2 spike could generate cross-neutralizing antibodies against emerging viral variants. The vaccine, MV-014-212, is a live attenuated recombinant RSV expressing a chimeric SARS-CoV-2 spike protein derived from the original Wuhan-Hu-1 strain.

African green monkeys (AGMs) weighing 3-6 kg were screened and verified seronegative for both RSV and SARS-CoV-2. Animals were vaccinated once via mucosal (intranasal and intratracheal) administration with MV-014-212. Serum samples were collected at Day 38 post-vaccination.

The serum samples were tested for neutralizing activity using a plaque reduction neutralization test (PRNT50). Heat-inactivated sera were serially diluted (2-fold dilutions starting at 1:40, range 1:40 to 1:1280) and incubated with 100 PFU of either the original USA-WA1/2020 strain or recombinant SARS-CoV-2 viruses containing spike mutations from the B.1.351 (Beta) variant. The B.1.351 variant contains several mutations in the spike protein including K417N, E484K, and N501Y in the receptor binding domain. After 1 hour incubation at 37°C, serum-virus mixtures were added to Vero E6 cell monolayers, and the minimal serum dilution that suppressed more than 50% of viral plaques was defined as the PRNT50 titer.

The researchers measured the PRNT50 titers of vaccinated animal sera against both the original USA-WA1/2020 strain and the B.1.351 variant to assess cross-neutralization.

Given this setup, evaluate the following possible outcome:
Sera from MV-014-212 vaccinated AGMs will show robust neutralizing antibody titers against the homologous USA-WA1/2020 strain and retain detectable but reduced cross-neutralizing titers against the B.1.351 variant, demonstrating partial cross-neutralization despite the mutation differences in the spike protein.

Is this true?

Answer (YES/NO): NO